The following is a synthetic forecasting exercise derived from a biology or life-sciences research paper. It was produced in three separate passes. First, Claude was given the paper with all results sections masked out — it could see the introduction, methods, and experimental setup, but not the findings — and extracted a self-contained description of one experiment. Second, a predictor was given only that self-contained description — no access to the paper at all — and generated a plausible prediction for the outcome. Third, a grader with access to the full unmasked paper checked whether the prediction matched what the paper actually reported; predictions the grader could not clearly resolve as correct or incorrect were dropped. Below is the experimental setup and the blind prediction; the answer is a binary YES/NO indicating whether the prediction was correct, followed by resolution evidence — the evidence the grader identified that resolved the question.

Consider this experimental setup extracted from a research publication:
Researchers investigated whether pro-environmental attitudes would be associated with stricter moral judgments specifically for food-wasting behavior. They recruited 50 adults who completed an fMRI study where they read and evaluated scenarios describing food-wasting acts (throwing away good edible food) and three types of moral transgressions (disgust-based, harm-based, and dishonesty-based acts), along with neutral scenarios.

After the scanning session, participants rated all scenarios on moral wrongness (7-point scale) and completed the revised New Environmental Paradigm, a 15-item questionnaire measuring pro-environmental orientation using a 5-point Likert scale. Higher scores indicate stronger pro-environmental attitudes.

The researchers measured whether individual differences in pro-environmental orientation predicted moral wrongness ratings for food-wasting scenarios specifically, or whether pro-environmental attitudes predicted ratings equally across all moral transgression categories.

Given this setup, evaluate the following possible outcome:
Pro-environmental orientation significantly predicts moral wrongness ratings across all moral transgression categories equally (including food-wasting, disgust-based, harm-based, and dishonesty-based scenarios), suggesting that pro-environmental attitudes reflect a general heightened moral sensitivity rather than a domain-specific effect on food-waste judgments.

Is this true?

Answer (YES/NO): NO